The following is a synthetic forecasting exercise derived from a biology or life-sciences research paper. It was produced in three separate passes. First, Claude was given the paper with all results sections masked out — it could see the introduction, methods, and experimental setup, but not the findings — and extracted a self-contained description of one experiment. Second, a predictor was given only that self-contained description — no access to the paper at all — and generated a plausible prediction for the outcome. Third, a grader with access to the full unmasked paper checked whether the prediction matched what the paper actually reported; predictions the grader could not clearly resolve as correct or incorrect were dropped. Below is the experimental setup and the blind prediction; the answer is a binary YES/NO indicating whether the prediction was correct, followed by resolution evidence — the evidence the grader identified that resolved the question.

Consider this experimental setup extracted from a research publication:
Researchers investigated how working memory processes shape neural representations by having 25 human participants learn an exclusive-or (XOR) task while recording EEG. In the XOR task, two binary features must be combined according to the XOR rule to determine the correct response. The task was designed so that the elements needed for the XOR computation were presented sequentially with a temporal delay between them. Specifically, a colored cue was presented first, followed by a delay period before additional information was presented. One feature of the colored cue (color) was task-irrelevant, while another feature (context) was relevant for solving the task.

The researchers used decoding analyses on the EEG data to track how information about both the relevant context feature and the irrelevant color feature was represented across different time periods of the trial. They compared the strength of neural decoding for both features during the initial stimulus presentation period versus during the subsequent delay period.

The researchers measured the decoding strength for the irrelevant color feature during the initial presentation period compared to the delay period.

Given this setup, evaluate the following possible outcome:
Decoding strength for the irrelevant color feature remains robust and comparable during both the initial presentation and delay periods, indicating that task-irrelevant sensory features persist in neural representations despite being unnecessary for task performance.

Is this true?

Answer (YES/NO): NO